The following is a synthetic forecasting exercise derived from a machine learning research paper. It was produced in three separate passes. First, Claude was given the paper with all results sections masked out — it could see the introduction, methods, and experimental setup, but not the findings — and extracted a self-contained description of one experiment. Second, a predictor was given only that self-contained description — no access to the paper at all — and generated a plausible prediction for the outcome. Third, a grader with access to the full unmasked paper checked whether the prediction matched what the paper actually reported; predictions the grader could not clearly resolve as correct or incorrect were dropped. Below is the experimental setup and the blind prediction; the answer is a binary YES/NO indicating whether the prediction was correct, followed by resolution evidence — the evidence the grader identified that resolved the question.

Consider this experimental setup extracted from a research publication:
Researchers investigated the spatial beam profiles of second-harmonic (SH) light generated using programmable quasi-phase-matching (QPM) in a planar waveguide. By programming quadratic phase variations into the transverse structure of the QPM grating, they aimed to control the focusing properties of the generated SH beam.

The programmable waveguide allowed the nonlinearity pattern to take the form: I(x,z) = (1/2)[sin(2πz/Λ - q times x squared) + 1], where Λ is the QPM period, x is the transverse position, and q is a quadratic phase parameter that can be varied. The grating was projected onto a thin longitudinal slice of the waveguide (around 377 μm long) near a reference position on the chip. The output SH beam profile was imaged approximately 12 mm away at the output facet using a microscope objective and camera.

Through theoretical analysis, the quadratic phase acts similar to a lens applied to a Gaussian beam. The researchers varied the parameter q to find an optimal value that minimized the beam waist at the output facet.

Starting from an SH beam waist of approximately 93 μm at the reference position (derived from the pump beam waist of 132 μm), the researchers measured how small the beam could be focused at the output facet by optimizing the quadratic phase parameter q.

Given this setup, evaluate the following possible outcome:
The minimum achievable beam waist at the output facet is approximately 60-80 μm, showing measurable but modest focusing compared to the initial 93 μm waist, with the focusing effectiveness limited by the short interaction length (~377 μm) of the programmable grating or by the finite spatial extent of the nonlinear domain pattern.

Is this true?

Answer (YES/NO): NO